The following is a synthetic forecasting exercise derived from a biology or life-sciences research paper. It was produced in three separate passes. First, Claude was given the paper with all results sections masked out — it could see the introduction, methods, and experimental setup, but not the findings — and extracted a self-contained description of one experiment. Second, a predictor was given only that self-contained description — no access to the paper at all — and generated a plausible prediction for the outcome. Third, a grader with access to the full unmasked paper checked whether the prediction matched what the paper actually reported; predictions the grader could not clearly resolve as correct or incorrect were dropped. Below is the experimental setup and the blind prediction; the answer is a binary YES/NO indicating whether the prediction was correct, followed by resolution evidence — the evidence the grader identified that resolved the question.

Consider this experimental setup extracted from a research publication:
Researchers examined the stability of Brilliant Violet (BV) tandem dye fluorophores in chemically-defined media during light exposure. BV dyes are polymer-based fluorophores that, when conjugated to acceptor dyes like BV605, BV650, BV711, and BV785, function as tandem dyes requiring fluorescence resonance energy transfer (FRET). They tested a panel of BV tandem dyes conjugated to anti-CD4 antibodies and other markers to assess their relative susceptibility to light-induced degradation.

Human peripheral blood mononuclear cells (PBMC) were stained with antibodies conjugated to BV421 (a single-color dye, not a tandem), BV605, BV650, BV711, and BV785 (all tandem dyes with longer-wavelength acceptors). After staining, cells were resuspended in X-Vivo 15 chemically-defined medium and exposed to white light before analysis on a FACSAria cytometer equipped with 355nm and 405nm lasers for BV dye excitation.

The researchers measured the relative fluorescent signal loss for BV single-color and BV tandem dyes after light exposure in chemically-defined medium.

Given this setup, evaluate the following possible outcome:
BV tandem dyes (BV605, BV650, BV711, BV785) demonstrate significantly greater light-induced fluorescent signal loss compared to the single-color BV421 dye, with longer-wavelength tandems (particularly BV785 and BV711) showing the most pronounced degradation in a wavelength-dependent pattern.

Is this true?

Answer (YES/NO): NO